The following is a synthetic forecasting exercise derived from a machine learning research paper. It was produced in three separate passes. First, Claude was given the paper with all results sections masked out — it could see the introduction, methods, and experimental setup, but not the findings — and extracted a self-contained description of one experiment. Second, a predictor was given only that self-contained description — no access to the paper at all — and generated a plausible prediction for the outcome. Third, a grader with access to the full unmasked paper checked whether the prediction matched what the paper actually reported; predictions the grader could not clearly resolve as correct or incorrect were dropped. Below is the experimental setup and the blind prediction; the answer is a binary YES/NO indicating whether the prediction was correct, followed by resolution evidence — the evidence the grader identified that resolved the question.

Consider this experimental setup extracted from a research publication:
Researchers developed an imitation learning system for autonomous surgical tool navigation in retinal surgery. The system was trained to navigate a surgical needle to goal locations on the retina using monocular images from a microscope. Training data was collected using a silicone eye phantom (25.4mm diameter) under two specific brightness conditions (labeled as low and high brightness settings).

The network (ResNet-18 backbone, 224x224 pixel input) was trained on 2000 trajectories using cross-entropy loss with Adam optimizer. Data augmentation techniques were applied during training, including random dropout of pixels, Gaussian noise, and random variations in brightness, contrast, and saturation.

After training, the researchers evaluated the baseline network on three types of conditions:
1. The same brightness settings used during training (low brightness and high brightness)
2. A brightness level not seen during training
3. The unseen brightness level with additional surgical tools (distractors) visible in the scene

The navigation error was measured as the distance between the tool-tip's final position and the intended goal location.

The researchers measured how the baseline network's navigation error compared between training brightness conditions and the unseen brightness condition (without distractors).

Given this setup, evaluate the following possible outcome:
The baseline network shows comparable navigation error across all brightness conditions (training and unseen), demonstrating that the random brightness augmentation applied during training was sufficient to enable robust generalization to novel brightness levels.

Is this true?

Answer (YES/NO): NO